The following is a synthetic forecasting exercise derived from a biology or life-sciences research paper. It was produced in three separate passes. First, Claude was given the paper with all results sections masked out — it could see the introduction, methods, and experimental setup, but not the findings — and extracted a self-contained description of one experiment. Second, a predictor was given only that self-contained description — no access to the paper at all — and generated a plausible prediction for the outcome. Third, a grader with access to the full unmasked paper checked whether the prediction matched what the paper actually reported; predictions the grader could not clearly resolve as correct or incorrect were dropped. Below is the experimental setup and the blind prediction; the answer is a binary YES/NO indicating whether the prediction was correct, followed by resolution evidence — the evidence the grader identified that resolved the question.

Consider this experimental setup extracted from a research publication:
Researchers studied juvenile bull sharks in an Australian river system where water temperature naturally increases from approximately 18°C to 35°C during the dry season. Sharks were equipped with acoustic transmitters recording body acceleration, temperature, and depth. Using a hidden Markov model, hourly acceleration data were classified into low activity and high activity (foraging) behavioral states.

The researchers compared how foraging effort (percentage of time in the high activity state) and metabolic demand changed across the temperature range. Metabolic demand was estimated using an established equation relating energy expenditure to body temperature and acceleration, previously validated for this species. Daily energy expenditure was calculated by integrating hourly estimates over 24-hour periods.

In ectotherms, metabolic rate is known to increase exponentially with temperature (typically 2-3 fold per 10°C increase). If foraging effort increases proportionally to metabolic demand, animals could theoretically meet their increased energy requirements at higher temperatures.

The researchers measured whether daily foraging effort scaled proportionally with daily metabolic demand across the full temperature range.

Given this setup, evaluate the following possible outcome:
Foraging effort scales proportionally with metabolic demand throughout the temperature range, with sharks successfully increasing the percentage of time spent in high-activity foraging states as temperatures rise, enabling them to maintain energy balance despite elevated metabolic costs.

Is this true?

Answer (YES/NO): NO